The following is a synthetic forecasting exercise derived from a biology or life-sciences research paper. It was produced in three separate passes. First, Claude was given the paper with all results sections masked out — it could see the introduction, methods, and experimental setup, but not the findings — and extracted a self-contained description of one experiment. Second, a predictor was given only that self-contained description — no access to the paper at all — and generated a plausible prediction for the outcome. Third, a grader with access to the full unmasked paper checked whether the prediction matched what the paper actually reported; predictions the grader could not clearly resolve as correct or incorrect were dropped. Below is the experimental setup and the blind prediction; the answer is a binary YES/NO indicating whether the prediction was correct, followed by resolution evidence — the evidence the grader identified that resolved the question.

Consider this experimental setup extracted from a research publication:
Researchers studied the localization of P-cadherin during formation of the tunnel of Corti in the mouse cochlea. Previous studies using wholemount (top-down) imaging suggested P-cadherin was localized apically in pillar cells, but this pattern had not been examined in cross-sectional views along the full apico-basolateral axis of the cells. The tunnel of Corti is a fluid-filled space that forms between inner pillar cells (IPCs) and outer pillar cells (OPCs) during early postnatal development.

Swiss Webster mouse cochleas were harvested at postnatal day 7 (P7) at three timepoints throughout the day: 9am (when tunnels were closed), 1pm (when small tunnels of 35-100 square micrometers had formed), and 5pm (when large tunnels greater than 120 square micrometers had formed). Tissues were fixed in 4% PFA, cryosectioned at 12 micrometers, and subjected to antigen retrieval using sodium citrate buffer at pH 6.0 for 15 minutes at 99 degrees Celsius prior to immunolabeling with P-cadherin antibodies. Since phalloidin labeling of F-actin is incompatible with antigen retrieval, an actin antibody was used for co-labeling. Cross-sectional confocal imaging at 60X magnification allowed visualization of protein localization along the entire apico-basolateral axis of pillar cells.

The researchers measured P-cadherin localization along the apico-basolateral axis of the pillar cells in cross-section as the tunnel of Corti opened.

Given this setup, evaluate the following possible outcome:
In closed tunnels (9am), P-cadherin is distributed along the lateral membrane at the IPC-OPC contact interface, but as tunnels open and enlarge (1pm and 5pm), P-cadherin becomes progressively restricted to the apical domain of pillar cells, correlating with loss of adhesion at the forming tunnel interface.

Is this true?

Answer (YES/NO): NO